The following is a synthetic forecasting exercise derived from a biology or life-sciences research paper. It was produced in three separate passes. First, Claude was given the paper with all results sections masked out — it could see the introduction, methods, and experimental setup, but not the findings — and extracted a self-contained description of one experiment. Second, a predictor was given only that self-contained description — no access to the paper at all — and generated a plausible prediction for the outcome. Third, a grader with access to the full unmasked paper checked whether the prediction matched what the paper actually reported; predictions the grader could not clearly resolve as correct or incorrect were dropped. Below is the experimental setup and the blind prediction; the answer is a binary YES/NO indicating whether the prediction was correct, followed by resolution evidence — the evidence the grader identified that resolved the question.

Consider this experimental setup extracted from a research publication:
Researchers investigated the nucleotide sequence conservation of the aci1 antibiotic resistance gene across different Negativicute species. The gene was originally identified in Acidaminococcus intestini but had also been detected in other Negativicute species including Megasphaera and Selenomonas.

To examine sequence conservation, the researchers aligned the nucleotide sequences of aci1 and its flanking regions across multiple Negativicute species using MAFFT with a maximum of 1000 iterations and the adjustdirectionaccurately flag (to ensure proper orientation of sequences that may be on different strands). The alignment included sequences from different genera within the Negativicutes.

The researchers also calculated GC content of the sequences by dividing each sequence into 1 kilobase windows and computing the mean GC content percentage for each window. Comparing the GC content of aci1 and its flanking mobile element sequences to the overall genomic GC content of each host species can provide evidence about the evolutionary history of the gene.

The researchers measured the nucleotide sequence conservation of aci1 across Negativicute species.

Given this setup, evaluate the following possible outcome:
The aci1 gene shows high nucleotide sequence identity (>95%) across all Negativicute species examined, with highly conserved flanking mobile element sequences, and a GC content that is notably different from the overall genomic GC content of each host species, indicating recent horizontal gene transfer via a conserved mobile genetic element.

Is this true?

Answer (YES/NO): NO